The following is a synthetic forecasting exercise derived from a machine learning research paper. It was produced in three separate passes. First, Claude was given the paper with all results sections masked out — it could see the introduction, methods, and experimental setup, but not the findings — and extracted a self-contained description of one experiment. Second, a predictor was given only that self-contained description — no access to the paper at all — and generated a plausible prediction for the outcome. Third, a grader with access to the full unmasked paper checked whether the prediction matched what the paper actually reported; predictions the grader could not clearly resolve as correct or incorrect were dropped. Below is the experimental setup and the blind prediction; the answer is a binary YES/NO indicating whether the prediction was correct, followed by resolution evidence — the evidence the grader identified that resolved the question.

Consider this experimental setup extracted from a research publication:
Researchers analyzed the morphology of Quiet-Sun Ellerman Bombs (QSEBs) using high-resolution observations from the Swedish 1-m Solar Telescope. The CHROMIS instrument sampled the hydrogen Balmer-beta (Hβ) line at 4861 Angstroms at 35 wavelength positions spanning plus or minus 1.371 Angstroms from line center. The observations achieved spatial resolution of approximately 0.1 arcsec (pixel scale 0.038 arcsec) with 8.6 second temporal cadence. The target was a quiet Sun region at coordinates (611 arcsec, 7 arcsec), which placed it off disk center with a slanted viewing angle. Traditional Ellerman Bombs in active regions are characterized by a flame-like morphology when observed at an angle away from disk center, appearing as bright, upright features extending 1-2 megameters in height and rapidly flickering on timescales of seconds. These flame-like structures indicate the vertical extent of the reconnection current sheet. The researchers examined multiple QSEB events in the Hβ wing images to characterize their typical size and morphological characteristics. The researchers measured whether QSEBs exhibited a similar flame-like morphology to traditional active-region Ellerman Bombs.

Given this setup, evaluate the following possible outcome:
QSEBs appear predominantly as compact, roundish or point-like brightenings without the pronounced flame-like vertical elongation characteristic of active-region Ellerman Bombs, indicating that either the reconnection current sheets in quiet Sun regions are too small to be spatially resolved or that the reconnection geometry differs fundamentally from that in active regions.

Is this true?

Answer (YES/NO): NO